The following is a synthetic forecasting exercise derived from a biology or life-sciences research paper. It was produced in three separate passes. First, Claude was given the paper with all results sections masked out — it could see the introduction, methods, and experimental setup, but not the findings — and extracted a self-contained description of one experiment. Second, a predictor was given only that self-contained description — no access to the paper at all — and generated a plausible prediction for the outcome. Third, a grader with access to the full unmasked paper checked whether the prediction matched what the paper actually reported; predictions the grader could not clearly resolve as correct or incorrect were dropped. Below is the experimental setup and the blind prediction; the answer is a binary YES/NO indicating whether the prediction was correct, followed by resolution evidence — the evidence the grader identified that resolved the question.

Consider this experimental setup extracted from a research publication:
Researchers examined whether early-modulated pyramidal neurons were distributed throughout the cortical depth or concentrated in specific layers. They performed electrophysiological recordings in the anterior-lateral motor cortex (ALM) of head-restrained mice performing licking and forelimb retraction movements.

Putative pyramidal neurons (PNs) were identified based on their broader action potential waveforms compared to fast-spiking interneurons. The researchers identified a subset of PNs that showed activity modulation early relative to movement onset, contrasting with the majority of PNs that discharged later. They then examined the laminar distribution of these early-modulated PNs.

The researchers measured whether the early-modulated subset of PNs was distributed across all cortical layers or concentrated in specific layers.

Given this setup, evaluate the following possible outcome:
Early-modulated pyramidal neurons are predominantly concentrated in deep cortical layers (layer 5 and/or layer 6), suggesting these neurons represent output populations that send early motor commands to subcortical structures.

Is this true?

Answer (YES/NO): YES